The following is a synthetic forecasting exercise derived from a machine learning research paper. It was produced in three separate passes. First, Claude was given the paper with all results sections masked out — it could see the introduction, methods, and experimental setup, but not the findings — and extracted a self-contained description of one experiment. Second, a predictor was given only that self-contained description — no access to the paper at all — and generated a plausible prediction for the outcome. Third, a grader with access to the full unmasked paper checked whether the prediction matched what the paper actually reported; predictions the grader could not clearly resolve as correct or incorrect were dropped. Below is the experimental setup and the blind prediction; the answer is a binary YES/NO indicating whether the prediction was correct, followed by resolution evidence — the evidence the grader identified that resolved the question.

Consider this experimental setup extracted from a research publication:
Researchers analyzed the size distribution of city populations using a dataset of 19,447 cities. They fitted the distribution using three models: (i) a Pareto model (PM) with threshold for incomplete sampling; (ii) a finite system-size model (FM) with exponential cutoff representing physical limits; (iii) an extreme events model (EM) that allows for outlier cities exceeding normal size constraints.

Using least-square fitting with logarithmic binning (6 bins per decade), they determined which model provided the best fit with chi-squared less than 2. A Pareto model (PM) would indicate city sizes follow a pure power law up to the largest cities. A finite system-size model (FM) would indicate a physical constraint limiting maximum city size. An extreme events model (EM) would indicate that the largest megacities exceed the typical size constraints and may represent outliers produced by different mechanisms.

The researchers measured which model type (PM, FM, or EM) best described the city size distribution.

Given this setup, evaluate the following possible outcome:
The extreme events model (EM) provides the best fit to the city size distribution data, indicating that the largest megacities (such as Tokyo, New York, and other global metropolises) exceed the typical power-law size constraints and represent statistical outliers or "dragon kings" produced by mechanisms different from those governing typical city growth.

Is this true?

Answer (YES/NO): YES